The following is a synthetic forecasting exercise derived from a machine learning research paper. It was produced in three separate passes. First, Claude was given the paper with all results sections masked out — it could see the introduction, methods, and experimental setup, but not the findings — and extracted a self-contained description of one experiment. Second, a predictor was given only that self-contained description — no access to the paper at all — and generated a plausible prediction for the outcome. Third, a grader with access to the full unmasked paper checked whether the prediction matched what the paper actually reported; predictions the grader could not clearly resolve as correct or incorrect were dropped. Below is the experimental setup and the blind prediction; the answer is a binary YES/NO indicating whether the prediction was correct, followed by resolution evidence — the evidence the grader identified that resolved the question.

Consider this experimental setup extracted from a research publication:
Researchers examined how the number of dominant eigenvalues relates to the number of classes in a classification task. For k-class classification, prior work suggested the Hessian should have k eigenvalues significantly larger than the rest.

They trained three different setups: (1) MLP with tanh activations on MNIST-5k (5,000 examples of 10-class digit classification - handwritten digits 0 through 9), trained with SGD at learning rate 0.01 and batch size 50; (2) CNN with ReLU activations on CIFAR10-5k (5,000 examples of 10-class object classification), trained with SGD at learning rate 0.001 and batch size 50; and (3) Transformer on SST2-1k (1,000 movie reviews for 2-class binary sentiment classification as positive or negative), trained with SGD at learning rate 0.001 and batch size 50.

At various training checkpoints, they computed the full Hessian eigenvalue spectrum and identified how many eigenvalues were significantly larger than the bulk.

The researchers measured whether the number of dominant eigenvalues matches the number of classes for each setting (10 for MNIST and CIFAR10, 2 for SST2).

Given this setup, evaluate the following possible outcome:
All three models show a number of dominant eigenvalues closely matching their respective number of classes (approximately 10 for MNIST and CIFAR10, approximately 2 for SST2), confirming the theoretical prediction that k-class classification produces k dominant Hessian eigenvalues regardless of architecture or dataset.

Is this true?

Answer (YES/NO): YES